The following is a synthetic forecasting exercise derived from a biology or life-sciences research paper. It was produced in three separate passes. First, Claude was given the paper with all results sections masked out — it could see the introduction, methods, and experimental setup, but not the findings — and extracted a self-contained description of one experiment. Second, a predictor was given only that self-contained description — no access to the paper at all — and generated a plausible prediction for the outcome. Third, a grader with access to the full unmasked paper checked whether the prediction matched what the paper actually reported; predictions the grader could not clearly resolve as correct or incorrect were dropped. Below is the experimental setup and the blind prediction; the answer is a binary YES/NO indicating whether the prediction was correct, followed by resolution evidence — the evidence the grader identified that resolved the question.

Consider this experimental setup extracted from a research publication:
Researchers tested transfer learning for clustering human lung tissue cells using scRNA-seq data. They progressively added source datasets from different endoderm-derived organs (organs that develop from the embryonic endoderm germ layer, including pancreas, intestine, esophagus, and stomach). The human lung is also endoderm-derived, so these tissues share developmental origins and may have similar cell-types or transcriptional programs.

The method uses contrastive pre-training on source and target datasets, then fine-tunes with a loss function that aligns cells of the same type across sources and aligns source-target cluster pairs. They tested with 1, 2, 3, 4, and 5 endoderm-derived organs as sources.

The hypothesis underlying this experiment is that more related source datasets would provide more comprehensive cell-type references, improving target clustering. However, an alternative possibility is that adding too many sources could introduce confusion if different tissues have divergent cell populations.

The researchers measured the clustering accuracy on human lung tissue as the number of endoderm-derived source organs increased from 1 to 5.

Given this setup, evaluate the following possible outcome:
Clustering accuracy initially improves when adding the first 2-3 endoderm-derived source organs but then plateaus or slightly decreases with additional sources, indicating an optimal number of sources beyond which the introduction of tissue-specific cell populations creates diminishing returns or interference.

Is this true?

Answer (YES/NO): NO